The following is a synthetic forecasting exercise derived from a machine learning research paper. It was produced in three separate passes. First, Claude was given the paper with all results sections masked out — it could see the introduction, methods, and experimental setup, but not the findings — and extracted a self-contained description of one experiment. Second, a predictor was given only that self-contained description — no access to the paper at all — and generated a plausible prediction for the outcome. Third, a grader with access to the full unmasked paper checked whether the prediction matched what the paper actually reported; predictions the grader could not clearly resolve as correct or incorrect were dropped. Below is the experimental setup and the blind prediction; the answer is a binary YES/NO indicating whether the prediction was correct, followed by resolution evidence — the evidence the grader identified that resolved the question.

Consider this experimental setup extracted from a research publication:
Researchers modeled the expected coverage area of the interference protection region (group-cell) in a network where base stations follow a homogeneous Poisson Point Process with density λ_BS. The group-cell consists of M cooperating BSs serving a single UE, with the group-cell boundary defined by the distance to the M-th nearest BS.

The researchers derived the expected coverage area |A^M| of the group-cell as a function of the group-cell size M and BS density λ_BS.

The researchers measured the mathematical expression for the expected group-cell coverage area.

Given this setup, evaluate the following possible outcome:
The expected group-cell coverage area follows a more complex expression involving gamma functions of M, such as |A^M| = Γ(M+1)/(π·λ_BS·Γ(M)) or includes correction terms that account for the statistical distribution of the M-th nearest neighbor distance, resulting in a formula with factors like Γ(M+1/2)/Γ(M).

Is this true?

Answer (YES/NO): NO